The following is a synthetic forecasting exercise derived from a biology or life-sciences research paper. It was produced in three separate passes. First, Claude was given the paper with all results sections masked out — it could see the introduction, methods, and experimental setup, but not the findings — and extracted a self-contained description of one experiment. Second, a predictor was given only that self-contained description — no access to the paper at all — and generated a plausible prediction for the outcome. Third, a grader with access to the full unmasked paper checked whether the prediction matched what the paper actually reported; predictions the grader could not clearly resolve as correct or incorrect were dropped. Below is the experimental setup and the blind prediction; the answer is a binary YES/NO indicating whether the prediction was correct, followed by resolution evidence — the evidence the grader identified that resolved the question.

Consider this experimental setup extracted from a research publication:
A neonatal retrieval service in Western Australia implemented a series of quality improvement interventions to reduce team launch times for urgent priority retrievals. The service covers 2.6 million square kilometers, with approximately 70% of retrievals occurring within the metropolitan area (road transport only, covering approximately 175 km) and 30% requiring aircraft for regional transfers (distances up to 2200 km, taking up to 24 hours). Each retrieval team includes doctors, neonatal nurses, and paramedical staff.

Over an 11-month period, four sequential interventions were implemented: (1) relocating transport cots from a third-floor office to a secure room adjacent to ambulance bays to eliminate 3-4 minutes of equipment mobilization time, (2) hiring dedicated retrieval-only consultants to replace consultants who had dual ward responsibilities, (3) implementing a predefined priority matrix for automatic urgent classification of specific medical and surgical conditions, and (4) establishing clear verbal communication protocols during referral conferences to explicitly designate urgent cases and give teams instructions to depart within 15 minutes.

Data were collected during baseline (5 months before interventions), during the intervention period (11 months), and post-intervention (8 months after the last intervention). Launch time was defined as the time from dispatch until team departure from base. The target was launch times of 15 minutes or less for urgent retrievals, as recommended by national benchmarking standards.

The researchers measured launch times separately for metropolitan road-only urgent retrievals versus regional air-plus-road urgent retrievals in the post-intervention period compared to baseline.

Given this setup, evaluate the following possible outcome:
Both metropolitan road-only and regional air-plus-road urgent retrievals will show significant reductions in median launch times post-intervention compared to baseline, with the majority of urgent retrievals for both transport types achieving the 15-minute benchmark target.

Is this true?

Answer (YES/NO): NO